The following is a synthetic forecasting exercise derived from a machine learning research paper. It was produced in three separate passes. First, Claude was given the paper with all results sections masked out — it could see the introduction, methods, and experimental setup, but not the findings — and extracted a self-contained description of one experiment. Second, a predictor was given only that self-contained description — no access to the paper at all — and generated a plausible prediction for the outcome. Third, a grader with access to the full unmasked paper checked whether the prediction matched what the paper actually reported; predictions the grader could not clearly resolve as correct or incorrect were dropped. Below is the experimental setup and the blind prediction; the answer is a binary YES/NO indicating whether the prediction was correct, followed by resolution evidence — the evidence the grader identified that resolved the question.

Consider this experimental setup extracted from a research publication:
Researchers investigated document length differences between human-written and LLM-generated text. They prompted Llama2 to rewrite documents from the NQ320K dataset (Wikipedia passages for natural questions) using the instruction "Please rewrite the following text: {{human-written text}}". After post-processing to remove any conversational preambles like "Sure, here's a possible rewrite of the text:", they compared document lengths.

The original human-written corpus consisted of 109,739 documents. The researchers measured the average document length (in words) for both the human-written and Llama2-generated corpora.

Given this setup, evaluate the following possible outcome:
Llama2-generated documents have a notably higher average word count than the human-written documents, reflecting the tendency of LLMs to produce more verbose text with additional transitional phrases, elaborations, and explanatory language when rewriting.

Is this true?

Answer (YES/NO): NO